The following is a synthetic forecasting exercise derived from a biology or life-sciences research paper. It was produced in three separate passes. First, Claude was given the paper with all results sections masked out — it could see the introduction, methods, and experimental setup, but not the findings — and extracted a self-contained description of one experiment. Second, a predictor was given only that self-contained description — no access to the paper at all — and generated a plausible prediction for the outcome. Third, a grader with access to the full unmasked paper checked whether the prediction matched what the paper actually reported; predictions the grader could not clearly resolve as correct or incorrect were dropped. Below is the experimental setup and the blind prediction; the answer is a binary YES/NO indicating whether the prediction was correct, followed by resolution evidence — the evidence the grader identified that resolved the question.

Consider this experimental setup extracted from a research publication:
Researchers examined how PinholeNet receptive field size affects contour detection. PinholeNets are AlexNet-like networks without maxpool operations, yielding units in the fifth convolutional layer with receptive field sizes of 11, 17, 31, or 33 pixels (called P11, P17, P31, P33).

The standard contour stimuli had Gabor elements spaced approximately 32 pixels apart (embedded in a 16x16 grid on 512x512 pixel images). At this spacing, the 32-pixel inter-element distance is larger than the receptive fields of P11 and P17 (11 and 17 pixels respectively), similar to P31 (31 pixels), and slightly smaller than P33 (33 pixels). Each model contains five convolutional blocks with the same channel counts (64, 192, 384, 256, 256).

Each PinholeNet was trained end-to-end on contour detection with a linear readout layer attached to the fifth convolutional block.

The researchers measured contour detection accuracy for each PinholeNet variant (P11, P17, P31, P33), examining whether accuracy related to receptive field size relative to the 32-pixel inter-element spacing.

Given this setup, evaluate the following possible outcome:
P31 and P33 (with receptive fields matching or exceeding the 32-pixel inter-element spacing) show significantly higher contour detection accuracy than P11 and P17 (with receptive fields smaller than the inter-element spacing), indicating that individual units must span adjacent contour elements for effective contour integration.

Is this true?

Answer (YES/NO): NO